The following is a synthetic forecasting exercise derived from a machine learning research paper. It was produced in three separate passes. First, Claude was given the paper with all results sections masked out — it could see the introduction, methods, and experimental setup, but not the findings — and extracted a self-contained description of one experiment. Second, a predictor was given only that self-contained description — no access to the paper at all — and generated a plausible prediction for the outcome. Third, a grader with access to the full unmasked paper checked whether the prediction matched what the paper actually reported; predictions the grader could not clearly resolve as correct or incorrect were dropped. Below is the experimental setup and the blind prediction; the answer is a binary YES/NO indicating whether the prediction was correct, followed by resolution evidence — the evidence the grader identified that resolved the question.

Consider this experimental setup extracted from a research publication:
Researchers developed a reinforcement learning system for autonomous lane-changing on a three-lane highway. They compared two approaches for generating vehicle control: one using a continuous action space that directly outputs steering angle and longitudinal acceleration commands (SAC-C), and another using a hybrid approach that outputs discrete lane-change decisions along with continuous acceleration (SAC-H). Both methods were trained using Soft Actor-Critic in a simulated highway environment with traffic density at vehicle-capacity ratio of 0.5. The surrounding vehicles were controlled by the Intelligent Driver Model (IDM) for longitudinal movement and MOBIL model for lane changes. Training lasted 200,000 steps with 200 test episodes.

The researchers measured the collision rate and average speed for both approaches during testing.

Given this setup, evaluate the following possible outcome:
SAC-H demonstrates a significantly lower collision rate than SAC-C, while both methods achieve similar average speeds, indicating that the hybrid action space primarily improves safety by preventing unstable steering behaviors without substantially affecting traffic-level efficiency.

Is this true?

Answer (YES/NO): NO